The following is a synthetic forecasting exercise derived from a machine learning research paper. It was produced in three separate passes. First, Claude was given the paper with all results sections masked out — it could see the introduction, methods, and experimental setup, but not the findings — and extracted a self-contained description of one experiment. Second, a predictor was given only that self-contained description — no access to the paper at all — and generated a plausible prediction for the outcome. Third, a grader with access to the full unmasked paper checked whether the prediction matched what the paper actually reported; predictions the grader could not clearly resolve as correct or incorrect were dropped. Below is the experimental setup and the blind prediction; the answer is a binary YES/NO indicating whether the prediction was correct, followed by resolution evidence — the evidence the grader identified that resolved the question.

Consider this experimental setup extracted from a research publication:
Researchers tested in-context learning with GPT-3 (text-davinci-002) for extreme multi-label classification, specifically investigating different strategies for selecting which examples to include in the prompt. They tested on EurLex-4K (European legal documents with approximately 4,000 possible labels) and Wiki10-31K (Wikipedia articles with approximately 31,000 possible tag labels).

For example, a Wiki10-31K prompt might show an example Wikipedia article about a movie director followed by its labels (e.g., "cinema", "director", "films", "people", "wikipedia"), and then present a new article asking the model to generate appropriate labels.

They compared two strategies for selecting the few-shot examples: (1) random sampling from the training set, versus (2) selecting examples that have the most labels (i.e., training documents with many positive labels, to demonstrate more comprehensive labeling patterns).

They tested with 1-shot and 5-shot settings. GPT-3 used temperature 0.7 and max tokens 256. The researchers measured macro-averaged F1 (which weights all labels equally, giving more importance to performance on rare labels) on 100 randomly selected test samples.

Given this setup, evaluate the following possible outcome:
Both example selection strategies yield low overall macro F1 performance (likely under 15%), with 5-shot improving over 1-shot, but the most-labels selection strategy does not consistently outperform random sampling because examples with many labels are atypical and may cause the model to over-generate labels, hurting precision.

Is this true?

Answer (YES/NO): NO